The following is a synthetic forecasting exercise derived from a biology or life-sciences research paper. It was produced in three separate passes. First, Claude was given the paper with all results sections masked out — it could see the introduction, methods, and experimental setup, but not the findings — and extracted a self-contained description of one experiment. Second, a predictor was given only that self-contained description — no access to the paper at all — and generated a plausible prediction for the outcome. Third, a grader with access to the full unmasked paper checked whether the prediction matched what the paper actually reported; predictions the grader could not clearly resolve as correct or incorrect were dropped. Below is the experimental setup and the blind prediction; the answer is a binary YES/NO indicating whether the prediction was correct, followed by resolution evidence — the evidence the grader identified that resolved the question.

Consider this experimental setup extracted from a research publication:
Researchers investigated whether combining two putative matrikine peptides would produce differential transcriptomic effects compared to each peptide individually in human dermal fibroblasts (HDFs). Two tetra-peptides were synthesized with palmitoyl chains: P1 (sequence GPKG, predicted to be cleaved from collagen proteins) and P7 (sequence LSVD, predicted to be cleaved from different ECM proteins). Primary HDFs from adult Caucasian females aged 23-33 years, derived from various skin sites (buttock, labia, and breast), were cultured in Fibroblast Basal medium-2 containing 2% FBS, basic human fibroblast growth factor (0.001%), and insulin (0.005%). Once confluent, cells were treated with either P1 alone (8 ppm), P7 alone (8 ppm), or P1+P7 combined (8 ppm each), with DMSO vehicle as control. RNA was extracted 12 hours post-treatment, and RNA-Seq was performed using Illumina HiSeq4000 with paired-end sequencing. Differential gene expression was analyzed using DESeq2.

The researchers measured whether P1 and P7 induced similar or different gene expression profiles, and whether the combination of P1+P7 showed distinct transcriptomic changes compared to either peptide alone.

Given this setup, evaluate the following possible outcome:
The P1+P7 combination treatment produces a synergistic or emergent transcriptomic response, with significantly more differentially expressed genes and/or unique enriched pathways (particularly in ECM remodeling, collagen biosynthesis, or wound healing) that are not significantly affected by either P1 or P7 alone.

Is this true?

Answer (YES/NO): YES